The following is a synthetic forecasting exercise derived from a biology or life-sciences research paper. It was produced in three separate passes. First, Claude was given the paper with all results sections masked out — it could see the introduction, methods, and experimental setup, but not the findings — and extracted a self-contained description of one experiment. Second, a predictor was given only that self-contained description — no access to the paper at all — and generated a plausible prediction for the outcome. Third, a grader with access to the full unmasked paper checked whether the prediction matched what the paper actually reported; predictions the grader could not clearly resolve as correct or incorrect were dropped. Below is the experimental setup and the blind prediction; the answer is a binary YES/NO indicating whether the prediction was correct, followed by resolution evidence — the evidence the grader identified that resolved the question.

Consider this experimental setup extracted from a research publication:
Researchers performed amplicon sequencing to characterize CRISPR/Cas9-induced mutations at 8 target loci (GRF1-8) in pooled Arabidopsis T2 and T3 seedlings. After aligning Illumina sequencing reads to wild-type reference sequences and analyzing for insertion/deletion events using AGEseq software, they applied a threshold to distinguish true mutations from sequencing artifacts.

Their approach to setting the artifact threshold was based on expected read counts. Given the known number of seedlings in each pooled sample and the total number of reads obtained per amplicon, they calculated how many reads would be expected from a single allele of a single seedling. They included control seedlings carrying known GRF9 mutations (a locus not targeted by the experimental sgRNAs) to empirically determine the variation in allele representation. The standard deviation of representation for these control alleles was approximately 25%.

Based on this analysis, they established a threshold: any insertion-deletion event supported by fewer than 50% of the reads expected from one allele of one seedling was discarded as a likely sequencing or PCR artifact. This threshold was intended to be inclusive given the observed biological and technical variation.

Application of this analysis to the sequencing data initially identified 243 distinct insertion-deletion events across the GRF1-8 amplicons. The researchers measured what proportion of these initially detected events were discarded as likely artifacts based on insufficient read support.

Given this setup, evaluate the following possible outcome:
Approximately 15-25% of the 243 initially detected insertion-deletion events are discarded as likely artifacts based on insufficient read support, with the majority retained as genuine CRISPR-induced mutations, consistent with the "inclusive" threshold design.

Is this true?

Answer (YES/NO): NO